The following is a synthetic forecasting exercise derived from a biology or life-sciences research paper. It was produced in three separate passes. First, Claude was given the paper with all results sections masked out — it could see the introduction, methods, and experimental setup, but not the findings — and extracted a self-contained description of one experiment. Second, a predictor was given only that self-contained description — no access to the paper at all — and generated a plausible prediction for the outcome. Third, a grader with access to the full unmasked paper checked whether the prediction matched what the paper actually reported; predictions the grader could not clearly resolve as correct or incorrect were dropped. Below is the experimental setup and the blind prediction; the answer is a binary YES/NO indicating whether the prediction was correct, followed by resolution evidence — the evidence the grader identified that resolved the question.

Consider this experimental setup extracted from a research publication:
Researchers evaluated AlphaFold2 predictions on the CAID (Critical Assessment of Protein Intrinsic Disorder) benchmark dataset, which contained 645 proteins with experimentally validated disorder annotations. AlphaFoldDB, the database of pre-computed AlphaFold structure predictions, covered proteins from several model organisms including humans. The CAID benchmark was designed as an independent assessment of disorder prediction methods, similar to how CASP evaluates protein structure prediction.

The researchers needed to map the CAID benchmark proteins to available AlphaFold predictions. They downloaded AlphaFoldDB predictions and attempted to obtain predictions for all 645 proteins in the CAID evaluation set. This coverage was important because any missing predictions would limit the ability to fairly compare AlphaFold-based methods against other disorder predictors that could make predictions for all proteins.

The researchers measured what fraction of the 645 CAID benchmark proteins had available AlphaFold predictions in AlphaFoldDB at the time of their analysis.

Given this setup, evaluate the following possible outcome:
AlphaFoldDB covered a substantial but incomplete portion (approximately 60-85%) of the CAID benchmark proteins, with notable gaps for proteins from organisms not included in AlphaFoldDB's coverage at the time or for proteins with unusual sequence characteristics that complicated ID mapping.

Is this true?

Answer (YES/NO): YES